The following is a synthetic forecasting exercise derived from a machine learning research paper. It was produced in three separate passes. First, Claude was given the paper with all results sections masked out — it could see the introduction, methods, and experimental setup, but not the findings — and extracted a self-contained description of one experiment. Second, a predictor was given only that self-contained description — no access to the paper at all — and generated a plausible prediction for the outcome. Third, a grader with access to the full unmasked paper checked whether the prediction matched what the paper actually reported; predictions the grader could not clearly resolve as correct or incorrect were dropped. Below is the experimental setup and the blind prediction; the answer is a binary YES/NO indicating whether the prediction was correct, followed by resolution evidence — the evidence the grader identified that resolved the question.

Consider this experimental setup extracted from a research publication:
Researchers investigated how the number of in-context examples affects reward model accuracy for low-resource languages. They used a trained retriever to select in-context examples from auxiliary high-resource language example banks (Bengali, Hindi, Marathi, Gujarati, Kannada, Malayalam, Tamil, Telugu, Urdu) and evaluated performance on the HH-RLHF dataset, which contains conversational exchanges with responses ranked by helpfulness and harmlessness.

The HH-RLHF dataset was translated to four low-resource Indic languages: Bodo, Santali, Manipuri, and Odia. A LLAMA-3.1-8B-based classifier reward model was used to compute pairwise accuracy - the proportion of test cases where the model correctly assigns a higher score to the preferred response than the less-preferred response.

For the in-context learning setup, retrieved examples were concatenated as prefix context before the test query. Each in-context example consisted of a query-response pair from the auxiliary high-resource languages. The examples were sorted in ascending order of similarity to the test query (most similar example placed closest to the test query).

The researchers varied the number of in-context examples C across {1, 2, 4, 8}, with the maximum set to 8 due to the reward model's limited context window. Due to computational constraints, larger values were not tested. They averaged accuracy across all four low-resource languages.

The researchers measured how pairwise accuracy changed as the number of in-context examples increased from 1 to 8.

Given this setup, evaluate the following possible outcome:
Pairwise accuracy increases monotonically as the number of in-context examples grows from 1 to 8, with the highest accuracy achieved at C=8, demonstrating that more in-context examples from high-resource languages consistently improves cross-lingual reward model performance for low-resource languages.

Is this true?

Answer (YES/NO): YES